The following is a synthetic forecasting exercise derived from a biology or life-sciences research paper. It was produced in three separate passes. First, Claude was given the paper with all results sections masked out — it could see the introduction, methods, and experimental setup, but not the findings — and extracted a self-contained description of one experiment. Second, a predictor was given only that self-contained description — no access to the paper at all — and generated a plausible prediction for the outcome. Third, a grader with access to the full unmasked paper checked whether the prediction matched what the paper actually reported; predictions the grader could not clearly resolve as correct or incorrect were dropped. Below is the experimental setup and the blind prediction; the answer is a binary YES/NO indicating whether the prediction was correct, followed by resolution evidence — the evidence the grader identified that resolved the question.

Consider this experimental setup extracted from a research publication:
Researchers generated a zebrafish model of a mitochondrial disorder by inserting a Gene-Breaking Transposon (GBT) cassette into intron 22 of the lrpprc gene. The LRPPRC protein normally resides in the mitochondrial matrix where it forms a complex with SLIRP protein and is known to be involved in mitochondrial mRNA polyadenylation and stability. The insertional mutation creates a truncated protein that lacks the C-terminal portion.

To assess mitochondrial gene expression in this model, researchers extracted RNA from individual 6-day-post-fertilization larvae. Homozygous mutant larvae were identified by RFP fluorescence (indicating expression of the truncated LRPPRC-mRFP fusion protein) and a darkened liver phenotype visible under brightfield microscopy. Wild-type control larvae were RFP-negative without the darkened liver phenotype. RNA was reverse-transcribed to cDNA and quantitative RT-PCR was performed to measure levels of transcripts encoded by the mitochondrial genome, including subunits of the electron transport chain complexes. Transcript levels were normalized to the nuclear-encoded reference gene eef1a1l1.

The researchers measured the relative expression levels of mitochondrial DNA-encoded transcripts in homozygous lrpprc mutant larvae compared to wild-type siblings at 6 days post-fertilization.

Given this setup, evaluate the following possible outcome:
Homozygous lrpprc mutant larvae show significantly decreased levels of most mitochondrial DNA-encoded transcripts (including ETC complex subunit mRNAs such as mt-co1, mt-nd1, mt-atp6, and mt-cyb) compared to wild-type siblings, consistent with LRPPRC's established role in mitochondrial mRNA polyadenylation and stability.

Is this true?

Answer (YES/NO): YES